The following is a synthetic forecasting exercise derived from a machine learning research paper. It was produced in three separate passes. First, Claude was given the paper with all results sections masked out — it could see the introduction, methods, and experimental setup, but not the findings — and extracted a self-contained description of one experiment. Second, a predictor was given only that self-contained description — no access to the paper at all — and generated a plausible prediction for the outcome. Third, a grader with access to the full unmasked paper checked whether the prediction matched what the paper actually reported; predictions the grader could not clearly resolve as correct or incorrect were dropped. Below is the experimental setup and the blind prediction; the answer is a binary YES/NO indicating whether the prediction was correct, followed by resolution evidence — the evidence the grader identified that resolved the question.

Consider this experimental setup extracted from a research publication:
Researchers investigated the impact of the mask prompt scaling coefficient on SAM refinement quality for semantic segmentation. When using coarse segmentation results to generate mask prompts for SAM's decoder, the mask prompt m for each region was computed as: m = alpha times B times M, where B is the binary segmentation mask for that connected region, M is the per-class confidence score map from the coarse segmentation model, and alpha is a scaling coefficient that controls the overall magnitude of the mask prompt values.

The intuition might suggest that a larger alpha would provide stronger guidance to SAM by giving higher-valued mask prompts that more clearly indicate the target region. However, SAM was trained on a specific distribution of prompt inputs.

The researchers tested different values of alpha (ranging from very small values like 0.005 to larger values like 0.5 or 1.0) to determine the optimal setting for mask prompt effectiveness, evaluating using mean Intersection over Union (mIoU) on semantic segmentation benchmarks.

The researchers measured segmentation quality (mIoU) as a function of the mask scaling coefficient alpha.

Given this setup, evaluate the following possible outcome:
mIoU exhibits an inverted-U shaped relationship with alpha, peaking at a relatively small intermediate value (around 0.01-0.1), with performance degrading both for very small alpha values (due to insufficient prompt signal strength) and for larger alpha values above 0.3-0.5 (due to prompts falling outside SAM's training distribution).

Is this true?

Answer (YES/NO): NO